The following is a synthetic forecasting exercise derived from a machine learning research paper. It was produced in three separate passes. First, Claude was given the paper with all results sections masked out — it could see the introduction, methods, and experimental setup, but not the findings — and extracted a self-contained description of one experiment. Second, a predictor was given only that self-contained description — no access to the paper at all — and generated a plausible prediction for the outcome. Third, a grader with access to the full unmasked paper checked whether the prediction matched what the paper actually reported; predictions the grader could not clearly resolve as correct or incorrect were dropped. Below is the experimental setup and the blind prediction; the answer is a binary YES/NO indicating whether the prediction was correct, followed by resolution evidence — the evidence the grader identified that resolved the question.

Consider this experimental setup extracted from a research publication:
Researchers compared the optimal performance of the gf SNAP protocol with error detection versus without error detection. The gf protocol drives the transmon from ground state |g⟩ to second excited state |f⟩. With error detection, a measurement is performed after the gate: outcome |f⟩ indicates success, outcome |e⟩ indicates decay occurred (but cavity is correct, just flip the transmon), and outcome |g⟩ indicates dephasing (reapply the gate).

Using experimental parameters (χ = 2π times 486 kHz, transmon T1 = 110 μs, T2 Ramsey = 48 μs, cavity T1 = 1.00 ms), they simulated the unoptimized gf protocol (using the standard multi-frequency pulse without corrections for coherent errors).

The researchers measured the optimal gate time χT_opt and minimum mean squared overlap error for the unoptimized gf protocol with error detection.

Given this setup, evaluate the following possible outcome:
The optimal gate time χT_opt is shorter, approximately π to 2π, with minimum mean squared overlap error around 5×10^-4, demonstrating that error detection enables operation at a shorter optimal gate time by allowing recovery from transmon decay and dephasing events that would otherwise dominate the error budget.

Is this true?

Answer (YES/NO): NO